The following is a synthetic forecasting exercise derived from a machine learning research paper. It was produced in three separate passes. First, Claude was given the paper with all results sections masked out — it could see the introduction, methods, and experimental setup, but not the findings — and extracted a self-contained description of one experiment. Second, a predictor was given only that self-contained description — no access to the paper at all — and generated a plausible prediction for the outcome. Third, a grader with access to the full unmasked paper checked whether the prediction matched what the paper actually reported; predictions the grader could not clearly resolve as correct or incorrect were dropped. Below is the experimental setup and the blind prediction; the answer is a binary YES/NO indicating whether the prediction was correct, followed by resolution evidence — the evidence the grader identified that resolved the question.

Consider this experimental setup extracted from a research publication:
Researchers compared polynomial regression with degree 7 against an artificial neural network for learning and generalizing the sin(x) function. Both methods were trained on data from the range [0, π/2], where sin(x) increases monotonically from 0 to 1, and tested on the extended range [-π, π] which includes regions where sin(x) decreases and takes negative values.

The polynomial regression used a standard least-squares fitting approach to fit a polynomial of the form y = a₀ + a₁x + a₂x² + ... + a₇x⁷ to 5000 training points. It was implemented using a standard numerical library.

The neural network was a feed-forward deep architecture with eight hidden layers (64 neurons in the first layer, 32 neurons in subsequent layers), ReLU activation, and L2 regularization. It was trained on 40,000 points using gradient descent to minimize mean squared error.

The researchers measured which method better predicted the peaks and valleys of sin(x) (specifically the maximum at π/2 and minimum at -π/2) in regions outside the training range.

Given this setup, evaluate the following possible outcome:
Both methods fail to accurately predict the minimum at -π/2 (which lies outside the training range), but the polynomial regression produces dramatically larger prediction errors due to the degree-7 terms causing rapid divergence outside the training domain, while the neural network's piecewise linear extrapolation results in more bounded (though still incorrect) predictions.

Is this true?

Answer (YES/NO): NO